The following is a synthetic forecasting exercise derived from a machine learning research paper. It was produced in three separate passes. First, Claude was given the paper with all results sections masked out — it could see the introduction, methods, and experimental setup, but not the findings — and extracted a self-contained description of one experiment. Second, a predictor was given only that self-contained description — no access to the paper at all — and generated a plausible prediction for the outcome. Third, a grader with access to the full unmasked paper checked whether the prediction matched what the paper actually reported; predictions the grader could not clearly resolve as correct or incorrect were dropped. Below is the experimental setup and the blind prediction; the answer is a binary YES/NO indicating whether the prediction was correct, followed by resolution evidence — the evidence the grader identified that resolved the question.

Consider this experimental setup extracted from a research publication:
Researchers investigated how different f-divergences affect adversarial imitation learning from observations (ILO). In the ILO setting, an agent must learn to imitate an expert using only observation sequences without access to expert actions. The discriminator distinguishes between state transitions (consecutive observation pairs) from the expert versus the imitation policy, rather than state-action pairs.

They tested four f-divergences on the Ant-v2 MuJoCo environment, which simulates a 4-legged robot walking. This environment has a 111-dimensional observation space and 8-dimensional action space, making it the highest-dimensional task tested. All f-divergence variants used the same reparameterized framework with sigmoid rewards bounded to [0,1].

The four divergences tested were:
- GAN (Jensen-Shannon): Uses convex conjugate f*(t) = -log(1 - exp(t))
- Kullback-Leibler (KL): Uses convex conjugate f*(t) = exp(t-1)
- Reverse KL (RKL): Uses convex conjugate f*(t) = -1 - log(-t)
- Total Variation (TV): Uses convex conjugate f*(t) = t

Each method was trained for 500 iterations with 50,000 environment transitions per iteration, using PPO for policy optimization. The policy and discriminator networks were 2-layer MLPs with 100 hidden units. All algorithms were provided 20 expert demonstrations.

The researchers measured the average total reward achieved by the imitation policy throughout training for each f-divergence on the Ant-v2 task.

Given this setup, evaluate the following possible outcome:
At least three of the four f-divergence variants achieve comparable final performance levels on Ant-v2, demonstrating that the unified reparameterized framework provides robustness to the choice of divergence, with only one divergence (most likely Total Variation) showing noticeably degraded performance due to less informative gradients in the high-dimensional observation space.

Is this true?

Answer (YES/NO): NO